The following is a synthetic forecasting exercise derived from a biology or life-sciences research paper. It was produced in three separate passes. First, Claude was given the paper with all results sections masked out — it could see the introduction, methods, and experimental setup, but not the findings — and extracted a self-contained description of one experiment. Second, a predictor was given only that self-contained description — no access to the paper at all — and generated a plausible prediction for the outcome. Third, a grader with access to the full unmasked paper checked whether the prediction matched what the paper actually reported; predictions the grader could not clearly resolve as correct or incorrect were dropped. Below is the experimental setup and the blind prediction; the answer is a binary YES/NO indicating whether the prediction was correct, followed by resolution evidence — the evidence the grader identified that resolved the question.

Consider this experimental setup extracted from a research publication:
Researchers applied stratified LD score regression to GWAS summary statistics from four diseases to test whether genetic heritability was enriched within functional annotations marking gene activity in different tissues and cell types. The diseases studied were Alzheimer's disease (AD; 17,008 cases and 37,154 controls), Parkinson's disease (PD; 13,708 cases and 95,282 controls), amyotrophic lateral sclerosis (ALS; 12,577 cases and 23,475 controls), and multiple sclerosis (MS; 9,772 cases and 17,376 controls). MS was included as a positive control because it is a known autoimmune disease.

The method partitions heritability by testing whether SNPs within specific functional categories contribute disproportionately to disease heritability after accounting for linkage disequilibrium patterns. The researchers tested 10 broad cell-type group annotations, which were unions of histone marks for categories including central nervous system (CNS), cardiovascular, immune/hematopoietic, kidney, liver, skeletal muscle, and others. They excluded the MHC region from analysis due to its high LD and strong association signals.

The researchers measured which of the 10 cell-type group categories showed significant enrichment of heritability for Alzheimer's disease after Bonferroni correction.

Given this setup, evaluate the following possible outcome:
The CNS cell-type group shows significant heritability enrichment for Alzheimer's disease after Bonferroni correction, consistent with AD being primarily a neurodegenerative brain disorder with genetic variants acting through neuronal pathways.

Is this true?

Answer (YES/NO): NO